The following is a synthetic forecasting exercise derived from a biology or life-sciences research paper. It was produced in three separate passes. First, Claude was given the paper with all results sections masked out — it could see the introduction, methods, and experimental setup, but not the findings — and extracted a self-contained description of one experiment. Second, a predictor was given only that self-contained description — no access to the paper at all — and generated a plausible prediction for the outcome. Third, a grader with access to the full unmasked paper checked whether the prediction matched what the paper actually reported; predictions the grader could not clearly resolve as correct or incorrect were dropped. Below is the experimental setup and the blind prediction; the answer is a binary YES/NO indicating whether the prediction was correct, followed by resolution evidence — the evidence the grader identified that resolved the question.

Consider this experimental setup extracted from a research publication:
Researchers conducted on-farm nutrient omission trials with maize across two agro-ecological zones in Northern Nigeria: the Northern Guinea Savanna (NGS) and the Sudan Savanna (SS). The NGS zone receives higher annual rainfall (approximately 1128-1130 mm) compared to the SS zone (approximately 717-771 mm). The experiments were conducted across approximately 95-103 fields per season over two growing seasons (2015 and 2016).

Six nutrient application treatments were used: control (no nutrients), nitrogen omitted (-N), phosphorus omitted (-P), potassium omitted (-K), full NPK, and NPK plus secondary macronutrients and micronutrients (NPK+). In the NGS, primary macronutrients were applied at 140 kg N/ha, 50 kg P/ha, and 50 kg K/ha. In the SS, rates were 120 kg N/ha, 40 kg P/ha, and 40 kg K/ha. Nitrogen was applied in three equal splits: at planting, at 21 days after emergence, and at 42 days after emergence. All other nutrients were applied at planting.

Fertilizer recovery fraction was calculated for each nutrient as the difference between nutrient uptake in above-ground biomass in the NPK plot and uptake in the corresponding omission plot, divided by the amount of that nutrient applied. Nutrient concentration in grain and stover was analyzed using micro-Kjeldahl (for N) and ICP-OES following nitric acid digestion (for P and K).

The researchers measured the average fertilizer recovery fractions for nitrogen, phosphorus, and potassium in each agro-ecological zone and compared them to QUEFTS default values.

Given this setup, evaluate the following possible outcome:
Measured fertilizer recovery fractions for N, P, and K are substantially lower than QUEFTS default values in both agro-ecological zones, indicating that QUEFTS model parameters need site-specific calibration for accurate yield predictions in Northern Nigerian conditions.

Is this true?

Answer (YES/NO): NO